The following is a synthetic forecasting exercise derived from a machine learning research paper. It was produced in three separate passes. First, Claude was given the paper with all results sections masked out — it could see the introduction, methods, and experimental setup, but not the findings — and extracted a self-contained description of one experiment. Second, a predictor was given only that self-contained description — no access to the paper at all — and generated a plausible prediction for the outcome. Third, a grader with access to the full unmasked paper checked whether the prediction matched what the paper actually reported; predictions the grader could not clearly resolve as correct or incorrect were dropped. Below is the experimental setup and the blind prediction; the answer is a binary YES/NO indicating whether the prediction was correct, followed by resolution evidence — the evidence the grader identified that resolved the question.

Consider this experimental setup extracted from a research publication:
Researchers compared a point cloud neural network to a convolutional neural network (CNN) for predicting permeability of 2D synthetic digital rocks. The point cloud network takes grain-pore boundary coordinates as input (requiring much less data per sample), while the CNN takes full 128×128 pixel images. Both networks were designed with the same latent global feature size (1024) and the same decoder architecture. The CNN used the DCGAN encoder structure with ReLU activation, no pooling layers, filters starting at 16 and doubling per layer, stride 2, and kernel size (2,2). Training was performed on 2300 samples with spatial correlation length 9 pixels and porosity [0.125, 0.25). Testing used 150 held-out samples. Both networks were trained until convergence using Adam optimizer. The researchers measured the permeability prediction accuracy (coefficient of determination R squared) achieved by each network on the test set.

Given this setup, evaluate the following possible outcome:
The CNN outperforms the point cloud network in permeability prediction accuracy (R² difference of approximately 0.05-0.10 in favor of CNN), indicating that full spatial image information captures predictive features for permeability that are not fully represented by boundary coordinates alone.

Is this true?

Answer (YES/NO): NO